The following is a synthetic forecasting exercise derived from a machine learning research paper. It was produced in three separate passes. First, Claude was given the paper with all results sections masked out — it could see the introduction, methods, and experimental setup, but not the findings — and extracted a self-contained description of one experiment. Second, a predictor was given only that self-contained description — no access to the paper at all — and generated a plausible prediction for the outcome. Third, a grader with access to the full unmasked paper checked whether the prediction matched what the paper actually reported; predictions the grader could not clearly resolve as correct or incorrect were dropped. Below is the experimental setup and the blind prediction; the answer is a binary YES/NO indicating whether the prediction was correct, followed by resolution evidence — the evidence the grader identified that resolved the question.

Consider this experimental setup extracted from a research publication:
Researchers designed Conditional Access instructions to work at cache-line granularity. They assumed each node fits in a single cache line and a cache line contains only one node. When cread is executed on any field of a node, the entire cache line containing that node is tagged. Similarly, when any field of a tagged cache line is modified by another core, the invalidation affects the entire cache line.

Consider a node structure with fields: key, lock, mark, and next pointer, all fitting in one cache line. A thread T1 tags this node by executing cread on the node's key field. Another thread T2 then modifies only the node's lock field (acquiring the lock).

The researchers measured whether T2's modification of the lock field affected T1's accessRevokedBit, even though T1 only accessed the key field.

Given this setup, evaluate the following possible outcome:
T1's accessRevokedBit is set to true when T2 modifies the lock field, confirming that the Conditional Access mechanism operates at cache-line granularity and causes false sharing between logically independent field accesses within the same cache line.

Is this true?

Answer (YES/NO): YES